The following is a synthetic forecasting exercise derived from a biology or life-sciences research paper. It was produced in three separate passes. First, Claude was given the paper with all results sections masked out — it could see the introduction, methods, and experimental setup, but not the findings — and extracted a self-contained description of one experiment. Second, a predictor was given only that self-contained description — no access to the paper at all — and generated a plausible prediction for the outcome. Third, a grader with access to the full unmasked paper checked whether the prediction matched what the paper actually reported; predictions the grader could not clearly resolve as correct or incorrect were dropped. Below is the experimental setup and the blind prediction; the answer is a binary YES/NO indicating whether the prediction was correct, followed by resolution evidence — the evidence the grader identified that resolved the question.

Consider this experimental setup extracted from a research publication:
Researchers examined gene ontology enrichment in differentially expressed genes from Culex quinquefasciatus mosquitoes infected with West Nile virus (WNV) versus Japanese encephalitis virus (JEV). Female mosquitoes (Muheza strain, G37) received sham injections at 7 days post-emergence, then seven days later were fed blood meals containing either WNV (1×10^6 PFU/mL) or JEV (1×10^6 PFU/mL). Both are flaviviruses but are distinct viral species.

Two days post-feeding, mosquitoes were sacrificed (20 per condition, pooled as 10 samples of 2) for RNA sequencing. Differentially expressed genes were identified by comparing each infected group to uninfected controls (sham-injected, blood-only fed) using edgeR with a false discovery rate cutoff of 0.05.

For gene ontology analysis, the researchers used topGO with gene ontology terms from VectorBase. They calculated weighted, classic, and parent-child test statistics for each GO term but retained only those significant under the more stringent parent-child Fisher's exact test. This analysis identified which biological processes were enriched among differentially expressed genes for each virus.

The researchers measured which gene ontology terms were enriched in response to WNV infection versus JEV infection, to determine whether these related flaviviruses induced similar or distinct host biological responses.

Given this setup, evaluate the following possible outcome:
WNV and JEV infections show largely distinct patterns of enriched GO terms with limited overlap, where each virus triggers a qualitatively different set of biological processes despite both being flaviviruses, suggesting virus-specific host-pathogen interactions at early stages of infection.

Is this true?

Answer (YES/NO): NO